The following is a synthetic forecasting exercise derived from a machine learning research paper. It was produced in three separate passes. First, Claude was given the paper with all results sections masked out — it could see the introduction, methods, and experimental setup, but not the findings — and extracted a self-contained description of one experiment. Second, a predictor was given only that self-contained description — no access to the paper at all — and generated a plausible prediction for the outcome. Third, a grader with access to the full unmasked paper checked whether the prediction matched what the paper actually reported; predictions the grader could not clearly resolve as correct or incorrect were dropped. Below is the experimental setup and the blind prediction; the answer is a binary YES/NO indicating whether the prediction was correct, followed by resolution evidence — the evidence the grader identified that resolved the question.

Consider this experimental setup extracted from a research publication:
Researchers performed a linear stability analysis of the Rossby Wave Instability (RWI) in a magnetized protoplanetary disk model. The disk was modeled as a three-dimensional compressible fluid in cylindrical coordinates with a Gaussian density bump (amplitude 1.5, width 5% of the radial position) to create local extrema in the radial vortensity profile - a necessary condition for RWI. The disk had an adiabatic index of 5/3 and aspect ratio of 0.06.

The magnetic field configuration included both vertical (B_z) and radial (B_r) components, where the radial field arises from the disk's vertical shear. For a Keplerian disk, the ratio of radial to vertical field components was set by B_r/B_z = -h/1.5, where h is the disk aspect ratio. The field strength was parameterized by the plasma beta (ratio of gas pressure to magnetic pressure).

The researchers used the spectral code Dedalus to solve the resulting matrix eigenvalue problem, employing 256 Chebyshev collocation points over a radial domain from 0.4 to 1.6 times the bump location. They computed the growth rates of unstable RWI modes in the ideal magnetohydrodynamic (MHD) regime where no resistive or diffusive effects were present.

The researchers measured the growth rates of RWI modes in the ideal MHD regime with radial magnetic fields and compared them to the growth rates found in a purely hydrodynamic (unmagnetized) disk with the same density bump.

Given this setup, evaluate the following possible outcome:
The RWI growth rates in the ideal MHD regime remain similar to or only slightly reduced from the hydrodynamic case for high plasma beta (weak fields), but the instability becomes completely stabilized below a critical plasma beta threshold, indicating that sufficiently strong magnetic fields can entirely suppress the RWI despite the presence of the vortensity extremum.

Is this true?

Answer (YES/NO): NO